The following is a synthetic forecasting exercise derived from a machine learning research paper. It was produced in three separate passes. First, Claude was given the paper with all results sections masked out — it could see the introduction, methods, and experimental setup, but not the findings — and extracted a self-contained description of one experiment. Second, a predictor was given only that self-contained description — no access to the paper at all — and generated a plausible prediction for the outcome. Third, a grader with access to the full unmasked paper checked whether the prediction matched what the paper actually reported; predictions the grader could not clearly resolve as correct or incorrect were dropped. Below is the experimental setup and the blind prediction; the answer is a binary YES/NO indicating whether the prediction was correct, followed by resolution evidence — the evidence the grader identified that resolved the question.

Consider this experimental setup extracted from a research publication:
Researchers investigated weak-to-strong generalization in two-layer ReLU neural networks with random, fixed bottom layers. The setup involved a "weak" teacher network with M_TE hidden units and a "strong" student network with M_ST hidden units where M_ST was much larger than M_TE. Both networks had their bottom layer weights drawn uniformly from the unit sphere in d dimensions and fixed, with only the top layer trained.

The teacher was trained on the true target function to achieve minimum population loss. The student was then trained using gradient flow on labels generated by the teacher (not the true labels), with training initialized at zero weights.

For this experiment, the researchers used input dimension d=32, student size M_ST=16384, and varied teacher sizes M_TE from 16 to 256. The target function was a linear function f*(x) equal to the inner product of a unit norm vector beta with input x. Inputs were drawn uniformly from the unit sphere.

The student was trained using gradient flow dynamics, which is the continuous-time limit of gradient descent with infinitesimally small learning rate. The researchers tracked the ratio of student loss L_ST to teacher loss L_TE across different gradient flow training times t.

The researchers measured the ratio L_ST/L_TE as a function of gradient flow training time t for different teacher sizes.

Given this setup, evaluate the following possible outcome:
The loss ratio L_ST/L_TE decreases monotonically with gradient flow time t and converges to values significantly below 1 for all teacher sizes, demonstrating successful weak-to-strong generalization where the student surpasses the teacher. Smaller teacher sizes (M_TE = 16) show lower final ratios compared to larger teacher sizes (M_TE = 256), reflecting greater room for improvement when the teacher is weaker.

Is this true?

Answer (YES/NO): NO